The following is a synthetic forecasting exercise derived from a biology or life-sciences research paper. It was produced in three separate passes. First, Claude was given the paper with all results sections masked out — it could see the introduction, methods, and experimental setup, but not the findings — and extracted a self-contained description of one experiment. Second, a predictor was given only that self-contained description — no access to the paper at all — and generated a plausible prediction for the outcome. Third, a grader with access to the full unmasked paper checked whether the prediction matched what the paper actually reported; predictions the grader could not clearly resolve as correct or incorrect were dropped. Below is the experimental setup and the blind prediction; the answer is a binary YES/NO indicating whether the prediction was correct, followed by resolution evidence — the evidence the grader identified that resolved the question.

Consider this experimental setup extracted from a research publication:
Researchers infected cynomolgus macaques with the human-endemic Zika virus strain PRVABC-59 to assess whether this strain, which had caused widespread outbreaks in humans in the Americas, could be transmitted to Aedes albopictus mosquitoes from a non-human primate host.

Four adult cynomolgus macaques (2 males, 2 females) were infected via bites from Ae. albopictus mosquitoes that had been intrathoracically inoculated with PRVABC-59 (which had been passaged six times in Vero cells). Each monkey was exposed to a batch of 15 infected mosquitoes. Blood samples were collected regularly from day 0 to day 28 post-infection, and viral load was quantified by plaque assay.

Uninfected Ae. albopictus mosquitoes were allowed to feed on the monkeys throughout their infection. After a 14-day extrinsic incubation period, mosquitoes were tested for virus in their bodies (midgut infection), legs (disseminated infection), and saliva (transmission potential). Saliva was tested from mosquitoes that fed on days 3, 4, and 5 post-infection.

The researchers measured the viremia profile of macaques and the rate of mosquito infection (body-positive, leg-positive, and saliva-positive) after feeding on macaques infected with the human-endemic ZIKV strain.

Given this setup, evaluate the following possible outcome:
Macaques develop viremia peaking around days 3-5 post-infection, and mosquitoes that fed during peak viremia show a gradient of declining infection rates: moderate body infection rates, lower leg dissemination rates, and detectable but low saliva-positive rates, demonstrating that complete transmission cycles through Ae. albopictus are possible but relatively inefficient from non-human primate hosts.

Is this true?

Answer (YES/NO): NO